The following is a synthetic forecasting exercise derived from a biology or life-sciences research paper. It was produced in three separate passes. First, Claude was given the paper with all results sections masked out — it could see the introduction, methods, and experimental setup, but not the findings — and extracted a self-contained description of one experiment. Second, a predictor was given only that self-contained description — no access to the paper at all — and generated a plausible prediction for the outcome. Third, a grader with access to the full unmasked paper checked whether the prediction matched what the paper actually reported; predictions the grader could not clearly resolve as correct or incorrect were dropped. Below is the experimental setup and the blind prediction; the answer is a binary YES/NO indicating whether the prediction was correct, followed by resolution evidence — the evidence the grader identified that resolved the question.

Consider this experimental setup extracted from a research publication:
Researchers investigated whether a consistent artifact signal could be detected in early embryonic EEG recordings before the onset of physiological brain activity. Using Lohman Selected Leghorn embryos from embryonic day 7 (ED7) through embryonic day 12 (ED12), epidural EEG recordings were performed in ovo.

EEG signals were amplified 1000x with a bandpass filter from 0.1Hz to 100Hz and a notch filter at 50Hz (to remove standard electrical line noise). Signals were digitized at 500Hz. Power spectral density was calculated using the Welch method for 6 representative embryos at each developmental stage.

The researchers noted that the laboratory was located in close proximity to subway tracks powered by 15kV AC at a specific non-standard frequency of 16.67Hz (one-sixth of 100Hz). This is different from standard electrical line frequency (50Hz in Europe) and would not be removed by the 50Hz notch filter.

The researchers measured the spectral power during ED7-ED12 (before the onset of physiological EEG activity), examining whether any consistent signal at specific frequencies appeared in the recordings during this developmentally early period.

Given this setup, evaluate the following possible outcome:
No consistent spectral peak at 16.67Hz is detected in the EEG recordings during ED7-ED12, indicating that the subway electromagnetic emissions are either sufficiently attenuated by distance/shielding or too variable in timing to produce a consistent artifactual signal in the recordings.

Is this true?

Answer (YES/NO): NO